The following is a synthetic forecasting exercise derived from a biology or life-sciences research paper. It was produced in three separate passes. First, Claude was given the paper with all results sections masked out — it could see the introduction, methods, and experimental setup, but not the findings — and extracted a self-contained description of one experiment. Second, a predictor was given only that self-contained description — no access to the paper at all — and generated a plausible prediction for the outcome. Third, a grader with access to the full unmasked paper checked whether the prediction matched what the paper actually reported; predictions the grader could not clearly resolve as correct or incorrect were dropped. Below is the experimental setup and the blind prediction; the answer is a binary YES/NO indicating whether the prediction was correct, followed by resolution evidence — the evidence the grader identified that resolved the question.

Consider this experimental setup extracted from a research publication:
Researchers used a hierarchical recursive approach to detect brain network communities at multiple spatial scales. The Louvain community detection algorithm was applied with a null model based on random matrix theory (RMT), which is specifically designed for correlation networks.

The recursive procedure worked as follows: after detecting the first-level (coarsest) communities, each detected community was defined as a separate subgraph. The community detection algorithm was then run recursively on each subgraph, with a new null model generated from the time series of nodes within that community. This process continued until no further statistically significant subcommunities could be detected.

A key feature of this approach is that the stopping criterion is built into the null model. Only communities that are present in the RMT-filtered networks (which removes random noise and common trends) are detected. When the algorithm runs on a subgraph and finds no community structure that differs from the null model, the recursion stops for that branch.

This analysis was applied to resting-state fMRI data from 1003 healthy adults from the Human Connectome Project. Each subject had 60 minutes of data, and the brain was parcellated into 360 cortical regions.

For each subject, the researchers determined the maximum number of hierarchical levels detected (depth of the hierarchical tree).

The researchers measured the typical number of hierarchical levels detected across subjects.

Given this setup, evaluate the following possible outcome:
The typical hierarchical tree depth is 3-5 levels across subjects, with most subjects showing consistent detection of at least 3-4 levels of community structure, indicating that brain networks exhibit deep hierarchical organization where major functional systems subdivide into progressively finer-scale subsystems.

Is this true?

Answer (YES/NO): YES